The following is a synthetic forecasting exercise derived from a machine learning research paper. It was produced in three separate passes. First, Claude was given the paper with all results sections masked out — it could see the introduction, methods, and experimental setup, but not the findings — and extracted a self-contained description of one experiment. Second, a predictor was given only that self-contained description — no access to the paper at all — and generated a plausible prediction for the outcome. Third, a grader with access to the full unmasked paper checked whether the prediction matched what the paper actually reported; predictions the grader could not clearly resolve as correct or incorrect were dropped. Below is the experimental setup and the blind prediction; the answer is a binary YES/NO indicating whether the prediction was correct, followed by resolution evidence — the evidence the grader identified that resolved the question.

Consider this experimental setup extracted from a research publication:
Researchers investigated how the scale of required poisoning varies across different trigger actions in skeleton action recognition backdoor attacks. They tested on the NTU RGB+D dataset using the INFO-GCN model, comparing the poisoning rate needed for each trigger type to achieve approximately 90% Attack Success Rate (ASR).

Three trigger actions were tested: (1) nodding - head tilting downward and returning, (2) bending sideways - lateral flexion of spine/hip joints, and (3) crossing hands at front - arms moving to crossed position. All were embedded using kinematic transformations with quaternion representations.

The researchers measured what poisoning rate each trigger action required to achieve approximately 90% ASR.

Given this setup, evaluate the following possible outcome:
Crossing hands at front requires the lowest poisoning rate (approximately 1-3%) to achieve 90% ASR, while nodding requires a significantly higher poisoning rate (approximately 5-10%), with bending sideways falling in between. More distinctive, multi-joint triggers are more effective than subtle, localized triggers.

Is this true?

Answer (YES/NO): NO